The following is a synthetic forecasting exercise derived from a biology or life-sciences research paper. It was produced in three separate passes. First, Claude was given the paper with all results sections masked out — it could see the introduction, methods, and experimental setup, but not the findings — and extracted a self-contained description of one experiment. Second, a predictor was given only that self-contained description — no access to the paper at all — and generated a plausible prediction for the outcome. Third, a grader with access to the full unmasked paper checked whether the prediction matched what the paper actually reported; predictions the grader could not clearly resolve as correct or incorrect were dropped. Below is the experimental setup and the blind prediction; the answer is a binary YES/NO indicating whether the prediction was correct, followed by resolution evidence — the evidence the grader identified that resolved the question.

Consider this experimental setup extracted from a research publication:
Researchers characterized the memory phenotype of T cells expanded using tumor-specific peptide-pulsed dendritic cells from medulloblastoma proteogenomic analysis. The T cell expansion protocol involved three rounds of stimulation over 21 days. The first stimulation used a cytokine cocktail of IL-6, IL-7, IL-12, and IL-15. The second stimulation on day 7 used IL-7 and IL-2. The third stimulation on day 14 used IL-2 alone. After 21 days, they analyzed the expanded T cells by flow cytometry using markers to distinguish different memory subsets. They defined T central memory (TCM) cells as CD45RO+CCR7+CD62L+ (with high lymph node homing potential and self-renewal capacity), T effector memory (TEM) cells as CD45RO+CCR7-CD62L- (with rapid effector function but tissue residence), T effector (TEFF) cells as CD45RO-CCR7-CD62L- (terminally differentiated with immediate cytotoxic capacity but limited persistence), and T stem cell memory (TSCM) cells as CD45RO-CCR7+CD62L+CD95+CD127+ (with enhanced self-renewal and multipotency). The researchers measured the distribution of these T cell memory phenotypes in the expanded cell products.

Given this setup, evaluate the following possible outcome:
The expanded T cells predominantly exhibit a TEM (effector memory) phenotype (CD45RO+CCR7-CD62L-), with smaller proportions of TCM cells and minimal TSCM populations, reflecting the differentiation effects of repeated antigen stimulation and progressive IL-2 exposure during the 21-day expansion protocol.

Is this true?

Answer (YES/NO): NO